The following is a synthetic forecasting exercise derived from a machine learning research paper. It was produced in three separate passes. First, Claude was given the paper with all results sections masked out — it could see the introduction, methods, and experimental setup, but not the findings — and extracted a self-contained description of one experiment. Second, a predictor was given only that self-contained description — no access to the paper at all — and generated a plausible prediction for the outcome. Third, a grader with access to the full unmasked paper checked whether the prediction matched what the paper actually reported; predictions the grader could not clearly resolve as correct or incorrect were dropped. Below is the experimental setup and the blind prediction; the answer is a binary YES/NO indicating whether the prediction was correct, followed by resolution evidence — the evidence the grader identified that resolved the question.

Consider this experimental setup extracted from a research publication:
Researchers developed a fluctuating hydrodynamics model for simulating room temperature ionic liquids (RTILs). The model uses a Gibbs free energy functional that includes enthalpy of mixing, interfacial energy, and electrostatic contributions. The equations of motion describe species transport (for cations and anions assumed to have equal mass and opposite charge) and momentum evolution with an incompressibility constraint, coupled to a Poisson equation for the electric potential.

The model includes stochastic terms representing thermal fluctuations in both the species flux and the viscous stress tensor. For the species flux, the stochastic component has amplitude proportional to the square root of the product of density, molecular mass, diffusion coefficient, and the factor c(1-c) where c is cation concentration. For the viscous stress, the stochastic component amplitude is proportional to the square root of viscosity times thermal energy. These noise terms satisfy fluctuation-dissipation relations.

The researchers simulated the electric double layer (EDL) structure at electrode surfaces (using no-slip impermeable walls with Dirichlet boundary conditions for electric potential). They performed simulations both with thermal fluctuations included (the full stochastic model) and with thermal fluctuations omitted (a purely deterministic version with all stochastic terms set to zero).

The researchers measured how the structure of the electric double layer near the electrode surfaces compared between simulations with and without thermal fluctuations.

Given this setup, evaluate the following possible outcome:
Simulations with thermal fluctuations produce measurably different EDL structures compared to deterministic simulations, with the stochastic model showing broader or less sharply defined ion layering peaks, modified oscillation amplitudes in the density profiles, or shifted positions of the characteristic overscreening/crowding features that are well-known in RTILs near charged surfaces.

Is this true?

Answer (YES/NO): YES